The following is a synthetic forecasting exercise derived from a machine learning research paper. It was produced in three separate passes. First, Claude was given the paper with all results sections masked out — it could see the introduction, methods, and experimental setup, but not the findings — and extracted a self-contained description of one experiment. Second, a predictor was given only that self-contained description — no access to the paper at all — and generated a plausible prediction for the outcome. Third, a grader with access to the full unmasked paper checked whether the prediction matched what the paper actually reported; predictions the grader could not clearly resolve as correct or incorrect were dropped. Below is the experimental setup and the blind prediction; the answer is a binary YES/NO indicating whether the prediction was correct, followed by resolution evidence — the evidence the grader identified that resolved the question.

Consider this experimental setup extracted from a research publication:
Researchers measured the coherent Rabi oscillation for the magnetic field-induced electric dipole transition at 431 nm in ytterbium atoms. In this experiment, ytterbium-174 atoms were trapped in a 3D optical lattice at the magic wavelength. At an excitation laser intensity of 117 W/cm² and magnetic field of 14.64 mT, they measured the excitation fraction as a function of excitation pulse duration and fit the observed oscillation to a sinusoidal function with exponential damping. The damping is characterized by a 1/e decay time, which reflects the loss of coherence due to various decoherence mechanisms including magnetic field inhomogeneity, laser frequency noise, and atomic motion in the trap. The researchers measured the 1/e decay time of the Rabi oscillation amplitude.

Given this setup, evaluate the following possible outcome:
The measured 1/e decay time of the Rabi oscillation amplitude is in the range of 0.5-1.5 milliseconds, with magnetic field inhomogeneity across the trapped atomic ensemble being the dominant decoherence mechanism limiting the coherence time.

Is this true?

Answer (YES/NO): NO